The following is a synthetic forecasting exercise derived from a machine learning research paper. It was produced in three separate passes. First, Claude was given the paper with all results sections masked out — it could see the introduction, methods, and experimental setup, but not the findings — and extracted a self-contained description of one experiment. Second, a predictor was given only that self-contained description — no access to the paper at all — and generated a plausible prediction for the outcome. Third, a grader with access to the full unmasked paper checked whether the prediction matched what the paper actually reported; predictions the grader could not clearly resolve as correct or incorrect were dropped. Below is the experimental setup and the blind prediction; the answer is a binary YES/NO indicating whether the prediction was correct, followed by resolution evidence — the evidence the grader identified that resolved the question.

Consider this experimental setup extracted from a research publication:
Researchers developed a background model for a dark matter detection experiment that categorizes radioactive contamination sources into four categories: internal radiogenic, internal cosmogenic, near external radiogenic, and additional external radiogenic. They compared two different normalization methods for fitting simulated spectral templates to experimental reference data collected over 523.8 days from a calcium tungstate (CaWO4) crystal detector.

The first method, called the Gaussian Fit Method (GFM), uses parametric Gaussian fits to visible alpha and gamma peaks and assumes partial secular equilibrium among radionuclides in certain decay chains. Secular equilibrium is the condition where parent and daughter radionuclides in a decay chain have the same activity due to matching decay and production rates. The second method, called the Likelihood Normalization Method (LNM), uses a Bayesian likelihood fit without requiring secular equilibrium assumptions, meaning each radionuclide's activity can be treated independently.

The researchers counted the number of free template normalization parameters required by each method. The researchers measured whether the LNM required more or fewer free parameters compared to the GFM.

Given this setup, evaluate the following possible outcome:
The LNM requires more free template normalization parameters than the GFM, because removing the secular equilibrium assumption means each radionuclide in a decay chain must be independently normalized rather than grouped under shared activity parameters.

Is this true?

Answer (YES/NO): YES